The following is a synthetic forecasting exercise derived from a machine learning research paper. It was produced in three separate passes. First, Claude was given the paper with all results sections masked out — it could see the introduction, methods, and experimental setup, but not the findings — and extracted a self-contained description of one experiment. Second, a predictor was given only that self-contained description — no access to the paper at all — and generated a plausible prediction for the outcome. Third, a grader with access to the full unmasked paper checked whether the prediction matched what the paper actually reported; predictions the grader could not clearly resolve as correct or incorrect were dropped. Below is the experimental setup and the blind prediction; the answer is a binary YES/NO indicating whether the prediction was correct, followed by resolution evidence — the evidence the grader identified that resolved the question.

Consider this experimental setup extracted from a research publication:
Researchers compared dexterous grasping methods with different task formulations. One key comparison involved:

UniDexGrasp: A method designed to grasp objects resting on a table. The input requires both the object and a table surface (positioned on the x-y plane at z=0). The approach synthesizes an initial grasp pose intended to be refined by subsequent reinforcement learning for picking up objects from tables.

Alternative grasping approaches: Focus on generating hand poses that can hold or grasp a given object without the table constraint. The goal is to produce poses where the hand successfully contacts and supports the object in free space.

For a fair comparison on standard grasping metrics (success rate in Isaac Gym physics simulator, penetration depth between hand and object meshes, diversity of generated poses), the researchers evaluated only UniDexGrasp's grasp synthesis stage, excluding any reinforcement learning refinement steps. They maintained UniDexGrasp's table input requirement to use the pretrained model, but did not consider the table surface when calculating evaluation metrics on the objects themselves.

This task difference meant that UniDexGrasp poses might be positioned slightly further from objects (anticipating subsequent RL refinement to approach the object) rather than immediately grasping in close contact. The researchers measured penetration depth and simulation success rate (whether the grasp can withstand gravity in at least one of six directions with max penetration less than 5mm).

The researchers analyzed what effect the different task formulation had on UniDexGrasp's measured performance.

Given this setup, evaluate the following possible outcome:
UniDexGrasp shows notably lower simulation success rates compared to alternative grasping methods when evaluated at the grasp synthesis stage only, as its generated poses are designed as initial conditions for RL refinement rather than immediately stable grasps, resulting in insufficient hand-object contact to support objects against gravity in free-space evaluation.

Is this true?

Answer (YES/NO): YES